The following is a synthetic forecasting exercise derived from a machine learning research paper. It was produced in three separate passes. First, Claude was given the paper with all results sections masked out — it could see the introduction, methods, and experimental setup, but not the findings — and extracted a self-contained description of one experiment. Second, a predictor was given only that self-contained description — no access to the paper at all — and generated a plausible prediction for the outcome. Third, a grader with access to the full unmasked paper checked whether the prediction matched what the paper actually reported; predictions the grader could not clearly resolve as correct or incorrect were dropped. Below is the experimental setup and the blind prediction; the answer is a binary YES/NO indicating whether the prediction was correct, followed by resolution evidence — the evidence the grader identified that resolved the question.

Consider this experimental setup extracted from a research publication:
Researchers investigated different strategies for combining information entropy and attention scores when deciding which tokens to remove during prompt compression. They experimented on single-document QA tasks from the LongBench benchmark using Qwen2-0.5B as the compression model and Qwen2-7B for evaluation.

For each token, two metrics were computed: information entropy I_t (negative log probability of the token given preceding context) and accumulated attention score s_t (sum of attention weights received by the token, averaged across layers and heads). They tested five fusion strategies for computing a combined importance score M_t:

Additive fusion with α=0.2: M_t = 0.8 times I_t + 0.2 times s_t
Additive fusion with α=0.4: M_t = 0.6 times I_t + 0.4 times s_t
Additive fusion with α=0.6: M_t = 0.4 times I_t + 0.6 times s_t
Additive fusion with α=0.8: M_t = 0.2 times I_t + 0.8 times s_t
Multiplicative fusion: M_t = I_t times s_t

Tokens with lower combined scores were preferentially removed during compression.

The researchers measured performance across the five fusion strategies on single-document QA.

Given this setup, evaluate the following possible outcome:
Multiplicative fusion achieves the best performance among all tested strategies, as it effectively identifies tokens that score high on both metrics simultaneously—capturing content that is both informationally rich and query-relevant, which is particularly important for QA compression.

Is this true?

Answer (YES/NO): NO